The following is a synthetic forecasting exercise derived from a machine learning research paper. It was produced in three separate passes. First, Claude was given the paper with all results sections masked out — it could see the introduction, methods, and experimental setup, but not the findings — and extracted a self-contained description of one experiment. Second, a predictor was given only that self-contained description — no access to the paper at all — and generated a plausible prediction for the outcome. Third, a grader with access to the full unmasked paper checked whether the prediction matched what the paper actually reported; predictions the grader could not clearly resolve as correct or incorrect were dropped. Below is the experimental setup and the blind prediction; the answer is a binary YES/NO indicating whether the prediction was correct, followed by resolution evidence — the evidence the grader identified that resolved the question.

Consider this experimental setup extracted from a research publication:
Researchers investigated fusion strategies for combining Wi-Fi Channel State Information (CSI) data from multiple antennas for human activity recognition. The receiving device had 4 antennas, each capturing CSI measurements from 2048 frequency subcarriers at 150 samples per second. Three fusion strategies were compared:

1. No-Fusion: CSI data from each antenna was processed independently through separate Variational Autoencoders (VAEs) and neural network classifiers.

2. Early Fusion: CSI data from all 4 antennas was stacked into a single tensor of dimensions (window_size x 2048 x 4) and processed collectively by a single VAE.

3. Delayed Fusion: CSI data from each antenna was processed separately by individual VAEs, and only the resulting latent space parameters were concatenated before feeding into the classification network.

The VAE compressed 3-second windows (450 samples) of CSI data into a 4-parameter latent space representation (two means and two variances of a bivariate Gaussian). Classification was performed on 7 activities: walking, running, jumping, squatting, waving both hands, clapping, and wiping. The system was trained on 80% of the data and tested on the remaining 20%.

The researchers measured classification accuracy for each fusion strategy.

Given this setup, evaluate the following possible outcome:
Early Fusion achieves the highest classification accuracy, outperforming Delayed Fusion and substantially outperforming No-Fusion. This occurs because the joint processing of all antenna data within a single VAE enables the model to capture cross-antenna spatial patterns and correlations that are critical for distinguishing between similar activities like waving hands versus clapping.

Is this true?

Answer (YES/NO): NO